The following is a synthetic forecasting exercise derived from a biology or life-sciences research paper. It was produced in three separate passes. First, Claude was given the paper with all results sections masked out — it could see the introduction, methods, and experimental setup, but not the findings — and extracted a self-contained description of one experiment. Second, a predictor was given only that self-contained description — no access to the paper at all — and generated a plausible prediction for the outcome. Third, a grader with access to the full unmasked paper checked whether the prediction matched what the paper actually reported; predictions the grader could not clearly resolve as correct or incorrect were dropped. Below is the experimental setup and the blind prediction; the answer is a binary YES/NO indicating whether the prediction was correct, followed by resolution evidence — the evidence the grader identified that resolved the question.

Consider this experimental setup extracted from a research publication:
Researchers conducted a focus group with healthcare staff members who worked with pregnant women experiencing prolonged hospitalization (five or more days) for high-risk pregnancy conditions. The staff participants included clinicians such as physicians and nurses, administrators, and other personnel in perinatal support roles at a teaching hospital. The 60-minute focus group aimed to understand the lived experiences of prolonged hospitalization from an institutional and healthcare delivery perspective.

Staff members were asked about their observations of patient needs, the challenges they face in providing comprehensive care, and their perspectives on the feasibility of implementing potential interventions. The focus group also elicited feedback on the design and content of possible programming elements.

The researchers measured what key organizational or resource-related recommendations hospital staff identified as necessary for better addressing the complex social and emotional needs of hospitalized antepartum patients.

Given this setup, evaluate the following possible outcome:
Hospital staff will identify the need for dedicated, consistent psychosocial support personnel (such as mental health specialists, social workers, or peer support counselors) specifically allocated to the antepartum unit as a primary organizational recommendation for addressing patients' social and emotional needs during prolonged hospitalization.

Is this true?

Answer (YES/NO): NO